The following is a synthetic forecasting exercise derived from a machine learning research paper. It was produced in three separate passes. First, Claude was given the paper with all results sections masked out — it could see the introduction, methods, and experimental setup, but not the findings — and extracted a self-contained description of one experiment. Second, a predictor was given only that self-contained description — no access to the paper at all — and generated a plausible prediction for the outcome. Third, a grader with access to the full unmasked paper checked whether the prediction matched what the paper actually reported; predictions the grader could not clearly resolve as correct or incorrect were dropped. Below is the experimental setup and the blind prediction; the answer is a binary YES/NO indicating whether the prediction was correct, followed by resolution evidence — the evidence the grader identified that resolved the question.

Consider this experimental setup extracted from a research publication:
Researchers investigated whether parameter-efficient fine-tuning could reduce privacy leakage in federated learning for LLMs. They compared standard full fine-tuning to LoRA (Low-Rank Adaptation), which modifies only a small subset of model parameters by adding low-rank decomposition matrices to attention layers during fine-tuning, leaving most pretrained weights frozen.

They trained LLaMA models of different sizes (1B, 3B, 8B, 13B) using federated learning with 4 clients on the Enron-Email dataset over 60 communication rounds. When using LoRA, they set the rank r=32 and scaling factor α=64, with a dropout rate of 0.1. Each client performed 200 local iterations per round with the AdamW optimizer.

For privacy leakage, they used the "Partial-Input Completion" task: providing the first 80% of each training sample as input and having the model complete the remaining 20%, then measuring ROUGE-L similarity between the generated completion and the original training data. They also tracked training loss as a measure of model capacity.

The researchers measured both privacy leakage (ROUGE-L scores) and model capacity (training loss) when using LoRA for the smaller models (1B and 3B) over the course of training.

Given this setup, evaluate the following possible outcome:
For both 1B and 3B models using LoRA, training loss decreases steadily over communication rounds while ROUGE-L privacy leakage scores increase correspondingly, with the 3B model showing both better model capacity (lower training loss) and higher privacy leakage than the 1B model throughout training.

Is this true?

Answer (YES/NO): NO